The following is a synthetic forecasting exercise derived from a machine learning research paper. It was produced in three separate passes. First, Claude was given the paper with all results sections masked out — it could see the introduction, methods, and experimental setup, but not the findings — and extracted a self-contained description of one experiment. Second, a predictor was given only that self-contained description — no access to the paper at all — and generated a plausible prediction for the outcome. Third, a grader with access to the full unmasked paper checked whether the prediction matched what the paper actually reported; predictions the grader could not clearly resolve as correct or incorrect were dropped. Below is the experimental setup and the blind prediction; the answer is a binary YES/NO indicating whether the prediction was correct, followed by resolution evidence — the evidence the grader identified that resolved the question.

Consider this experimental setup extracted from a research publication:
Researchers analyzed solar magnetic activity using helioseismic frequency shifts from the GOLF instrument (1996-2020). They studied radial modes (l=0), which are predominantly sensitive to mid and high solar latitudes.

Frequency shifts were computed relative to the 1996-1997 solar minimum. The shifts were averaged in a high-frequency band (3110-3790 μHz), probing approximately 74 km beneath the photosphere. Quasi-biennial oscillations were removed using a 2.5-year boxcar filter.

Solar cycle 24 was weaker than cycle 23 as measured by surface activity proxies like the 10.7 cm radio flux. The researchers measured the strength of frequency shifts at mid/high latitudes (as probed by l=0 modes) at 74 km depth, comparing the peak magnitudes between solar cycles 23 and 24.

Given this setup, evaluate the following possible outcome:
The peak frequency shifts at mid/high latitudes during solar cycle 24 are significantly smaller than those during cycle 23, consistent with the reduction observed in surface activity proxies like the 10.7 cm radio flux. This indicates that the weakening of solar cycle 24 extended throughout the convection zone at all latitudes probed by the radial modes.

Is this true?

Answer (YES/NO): NO